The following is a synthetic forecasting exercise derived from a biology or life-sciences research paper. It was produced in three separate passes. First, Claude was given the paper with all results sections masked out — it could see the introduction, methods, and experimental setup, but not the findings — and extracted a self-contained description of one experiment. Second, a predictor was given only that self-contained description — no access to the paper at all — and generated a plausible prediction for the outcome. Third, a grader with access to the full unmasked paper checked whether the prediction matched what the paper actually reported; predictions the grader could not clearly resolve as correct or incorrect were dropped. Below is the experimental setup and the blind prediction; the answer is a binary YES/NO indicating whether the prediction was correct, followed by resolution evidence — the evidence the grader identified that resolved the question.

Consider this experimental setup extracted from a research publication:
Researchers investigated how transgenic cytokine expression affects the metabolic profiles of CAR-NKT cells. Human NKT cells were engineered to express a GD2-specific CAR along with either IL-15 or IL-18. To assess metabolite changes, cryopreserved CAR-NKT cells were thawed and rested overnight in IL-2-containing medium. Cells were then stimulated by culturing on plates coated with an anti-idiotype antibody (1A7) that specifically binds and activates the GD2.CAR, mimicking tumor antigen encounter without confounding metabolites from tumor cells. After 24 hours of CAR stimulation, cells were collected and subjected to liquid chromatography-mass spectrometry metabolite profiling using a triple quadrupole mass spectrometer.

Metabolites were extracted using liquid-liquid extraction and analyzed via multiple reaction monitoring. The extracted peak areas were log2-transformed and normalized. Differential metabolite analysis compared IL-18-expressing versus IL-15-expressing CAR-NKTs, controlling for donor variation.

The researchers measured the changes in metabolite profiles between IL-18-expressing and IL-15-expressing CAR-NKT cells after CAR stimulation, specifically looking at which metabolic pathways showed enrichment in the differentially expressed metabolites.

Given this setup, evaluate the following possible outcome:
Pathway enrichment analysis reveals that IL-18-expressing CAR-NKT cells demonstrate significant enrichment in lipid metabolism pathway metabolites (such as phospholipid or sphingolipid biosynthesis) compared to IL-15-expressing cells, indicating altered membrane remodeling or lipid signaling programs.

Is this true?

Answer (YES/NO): NO